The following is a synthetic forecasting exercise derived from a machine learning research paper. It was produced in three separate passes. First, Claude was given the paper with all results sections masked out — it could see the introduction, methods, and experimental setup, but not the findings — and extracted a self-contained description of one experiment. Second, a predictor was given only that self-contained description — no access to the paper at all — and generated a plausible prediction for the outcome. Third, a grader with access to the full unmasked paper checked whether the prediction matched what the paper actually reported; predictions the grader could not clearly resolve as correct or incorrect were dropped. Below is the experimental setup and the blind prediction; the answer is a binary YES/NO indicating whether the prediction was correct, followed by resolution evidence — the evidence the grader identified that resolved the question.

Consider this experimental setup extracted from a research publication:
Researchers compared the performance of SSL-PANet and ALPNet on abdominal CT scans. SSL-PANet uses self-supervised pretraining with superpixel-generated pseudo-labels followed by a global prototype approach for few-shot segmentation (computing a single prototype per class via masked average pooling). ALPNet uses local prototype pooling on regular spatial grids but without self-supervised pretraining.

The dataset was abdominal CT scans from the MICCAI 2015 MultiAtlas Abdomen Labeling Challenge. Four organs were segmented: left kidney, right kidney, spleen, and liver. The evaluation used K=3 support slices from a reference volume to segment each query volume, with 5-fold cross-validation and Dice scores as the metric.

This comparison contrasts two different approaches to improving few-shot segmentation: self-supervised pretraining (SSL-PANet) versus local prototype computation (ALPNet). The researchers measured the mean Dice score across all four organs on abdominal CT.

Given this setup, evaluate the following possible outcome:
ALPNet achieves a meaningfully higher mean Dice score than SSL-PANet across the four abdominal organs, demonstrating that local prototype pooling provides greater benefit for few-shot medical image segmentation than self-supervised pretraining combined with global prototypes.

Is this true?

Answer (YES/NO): NO